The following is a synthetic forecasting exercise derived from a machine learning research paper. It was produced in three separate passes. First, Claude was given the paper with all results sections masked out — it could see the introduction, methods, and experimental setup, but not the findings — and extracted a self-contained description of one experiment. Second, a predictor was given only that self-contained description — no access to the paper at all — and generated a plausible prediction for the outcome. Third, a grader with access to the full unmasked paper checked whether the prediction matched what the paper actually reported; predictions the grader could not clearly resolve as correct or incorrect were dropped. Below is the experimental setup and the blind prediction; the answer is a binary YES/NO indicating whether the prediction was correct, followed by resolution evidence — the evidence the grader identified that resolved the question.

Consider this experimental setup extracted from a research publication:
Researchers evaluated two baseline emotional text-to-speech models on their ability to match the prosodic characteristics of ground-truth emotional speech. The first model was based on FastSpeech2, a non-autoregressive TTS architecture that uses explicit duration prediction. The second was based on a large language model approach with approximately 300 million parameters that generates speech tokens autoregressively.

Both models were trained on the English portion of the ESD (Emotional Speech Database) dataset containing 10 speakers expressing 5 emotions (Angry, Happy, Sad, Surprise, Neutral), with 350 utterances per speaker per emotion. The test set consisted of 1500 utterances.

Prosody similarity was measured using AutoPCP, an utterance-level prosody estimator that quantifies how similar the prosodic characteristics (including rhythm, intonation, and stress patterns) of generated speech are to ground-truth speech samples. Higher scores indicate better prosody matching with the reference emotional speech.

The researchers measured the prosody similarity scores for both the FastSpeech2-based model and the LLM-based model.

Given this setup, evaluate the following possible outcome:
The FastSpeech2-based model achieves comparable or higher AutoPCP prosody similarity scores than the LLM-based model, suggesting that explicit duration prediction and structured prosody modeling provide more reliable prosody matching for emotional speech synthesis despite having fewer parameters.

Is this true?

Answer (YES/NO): NO